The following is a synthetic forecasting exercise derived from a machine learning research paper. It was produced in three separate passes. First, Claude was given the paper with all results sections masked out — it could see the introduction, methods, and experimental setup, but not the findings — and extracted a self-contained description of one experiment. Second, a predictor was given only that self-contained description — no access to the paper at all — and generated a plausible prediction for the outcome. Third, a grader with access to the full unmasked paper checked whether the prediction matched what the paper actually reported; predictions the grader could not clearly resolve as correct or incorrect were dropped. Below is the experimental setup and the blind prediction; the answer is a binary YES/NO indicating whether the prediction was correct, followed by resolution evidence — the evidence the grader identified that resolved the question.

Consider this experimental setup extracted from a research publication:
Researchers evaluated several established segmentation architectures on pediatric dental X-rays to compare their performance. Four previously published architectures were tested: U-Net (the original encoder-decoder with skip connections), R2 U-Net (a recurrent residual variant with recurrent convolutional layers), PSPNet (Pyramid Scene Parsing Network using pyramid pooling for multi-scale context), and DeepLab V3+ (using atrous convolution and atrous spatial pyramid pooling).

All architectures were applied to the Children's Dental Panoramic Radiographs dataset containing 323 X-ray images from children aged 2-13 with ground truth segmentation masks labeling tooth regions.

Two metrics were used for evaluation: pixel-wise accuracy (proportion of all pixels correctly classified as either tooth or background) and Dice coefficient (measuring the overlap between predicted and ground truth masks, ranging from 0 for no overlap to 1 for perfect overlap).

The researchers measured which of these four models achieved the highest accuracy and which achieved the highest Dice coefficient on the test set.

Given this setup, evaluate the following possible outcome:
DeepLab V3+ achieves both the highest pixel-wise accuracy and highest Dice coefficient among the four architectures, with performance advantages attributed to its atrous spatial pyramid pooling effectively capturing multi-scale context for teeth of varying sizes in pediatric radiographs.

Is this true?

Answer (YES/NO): NO